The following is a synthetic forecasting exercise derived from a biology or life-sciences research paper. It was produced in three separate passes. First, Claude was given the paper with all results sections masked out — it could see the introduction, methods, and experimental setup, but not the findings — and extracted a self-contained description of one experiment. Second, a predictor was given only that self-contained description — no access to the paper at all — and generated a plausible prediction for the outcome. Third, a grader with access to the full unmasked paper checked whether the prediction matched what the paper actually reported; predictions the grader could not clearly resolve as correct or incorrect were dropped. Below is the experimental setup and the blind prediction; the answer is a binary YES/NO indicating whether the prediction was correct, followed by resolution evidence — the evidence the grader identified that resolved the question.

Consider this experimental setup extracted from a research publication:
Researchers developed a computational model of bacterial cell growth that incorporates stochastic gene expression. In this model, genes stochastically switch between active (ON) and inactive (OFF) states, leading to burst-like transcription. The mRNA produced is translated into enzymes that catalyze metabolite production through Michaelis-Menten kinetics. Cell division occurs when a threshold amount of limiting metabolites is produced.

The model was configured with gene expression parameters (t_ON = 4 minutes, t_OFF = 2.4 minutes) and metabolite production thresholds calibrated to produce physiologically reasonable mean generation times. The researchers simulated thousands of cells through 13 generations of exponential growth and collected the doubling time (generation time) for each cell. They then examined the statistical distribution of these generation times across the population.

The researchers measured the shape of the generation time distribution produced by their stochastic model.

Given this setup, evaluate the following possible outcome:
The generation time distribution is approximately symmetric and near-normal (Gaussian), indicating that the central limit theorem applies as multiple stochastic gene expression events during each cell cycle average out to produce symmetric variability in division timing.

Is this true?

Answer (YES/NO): NO